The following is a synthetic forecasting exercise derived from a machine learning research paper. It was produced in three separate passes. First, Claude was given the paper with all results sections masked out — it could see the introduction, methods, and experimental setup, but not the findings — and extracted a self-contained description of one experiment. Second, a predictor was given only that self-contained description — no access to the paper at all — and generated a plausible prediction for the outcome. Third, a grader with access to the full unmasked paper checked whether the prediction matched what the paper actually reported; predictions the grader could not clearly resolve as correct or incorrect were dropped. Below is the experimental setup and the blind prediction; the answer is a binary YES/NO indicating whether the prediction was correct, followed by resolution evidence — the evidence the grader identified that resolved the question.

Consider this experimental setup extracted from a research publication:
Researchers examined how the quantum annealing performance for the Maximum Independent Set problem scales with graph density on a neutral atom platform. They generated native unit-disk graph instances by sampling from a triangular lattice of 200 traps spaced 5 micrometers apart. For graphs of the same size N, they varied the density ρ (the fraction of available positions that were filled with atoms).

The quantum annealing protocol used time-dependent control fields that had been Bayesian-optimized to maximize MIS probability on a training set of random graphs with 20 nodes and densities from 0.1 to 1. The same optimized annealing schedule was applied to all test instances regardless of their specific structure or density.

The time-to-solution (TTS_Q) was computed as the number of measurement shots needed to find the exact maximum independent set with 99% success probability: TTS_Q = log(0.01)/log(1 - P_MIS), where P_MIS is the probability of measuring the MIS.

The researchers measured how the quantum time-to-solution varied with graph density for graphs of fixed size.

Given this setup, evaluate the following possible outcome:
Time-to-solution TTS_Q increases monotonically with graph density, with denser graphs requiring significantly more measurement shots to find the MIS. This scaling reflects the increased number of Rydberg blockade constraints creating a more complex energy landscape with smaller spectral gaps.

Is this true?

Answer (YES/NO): NO